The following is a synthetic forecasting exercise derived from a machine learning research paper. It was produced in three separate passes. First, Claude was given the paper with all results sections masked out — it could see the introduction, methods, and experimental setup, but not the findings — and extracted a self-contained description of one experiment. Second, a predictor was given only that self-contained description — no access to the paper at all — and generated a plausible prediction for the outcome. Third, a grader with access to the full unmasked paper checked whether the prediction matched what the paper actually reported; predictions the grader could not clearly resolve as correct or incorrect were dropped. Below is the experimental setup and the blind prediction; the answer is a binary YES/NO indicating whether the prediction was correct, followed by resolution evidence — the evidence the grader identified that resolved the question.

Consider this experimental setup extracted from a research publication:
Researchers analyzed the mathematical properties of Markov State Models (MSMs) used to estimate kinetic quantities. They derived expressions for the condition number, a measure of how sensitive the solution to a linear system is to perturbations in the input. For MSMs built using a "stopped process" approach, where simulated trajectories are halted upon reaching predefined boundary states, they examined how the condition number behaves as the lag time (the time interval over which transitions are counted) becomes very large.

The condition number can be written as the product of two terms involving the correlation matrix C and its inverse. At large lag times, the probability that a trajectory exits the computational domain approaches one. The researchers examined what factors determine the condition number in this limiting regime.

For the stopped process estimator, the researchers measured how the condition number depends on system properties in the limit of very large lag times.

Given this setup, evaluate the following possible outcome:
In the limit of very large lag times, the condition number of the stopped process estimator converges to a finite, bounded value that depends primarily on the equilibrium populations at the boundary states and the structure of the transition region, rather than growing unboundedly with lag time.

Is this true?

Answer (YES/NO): NO